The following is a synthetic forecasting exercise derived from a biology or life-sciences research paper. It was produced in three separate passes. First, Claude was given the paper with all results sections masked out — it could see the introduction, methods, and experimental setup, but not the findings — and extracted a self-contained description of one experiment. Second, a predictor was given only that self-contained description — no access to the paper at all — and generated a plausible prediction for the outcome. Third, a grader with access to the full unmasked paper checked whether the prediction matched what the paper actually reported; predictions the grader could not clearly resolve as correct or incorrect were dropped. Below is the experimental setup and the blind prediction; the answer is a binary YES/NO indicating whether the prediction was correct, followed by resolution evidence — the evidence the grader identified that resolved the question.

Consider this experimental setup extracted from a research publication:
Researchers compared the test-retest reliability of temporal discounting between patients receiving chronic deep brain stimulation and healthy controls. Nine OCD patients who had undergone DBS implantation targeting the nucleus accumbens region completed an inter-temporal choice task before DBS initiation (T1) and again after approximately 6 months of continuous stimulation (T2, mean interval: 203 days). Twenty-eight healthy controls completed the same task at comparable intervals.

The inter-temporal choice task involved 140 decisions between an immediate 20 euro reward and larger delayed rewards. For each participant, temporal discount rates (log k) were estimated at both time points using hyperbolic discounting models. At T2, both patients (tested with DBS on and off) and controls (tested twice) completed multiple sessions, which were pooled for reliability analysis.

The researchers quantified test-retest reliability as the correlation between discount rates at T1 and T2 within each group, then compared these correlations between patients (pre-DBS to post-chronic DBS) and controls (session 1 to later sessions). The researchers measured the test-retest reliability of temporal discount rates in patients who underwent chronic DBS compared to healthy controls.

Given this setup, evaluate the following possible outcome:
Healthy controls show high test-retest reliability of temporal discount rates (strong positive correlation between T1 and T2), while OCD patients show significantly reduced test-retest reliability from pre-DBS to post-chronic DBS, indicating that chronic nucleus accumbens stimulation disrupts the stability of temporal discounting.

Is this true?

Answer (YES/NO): YES